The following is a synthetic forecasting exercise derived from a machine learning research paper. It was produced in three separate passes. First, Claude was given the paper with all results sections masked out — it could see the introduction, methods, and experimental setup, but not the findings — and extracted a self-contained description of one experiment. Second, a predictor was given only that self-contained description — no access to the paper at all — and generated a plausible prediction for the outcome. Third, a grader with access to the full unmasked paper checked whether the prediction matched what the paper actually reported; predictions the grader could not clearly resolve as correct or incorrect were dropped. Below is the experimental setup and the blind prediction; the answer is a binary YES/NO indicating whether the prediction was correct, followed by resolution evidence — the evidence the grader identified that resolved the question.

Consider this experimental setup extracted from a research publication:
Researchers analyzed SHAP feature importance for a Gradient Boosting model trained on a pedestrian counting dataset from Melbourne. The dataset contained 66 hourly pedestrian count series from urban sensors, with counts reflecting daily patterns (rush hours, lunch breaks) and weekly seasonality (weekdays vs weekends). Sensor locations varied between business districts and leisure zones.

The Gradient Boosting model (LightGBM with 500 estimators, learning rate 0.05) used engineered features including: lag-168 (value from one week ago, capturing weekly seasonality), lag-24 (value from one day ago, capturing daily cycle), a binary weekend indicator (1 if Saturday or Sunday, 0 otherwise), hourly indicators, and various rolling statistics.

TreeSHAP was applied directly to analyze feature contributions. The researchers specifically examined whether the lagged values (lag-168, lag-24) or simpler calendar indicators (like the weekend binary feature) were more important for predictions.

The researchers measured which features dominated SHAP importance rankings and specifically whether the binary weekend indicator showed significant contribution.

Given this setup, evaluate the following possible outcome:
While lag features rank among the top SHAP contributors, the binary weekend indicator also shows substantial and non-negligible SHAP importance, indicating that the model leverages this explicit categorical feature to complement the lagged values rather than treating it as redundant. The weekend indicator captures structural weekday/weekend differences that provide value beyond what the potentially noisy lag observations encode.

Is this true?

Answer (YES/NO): NO